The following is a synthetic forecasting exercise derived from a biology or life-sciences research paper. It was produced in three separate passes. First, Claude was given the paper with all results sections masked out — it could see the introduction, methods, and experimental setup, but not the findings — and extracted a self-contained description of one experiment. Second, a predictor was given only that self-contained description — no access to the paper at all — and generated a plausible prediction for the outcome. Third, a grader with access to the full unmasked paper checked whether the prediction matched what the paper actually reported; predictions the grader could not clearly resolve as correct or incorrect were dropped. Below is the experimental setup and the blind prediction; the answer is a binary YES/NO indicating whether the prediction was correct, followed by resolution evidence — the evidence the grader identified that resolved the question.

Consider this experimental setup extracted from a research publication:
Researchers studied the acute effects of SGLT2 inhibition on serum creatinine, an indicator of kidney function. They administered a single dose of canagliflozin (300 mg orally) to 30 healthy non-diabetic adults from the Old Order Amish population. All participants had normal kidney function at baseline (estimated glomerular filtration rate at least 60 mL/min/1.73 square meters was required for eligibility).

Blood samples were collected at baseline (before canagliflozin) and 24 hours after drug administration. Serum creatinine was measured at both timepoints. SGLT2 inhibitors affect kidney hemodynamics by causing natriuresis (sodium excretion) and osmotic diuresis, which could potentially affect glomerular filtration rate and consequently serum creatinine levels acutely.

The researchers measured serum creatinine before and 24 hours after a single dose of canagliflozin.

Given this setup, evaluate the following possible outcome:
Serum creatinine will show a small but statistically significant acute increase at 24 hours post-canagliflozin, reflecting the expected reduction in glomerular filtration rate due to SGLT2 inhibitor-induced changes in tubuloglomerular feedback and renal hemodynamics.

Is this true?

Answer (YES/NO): YES